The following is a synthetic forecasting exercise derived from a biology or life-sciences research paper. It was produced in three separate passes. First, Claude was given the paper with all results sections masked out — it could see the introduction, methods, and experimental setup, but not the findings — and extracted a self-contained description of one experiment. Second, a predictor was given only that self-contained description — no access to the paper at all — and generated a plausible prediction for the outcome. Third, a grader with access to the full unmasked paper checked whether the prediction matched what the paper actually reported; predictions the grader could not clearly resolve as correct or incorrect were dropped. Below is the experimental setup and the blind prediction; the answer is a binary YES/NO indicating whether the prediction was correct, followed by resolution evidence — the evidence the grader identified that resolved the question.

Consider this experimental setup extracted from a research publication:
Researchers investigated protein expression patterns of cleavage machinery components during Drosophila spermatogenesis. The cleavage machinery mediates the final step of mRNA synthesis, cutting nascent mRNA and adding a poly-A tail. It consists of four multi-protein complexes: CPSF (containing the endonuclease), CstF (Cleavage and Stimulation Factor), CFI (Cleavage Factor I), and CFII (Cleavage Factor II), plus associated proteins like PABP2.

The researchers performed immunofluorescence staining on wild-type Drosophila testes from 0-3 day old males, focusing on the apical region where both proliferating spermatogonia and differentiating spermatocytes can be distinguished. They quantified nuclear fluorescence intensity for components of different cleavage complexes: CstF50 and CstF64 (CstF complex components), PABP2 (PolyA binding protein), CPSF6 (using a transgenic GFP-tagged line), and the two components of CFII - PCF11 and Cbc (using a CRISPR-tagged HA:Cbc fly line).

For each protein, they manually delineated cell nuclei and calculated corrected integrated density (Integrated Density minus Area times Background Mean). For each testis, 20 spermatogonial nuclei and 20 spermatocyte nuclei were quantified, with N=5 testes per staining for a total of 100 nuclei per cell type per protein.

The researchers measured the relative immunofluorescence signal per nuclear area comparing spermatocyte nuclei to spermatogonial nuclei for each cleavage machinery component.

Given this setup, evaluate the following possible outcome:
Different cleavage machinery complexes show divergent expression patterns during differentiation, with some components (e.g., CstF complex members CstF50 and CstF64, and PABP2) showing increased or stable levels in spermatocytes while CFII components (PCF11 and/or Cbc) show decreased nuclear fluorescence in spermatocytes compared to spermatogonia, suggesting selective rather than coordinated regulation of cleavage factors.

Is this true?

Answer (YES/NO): NO